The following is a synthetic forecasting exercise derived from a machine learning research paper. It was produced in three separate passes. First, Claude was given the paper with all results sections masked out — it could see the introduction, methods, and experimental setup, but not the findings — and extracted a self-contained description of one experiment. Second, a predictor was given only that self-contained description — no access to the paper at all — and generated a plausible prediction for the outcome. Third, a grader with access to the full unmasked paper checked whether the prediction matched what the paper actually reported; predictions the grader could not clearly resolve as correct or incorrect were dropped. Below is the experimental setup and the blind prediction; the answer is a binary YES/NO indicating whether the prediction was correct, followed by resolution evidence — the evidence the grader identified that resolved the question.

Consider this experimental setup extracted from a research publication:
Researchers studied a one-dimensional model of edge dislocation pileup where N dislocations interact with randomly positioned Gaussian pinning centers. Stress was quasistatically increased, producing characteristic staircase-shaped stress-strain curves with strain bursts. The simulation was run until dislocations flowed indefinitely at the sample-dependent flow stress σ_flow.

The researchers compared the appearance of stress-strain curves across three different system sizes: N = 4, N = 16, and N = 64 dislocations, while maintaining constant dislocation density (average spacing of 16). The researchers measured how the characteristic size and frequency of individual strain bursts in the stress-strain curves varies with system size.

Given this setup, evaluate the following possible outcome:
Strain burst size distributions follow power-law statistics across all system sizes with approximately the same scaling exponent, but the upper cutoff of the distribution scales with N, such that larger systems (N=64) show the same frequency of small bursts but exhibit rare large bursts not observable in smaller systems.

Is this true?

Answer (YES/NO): NO